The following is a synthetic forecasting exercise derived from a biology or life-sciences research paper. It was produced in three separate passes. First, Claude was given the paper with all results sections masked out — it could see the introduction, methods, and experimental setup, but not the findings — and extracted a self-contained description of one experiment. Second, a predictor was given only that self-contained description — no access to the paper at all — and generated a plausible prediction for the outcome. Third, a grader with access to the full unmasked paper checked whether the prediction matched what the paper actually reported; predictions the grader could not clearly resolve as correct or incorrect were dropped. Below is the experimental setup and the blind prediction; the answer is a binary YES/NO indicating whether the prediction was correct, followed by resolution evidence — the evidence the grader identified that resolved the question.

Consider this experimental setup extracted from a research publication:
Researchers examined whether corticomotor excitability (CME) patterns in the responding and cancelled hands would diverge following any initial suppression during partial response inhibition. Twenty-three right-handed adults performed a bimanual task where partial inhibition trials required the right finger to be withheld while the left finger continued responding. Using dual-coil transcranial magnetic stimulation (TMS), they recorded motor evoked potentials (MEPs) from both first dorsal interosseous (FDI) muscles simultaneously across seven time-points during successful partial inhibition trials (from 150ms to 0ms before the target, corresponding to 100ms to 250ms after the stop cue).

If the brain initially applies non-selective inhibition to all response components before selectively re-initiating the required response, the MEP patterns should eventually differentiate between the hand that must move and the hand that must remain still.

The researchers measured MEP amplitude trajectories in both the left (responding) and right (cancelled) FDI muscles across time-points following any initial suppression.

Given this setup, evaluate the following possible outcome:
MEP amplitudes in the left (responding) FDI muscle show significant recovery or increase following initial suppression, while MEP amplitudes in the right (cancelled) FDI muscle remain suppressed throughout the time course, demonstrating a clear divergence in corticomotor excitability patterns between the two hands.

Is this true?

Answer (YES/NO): NO